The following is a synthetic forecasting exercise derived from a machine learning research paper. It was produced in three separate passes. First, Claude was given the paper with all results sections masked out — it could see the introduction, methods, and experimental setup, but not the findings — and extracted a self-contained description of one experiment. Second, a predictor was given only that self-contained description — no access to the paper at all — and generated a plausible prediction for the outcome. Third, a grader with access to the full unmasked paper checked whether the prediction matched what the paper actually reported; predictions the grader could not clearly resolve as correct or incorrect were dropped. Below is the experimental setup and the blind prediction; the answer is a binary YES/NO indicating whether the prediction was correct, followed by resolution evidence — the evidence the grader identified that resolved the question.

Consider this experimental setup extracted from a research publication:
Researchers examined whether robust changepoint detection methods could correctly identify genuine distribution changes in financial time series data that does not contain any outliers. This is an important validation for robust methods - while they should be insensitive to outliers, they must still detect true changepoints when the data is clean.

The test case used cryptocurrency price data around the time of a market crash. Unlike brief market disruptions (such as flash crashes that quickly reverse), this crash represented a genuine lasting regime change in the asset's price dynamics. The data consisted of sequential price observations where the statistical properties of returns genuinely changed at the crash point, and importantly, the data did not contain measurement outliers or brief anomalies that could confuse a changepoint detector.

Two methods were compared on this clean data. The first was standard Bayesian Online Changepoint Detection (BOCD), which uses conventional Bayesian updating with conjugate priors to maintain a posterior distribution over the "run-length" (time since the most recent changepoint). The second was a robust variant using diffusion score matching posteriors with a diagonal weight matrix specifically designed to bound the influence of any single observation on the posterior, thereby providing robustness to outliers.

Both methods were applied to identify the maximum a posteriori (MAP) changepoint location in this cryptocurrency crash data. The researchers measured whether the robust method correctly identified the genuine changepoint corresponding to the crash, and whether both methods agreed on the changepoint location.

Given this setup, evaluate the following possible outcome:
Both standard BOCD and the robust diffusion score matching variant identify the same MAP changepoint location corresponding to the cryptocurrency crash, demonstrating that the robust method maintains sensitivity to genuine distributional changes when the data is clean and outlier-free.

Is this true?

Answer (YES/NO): YES